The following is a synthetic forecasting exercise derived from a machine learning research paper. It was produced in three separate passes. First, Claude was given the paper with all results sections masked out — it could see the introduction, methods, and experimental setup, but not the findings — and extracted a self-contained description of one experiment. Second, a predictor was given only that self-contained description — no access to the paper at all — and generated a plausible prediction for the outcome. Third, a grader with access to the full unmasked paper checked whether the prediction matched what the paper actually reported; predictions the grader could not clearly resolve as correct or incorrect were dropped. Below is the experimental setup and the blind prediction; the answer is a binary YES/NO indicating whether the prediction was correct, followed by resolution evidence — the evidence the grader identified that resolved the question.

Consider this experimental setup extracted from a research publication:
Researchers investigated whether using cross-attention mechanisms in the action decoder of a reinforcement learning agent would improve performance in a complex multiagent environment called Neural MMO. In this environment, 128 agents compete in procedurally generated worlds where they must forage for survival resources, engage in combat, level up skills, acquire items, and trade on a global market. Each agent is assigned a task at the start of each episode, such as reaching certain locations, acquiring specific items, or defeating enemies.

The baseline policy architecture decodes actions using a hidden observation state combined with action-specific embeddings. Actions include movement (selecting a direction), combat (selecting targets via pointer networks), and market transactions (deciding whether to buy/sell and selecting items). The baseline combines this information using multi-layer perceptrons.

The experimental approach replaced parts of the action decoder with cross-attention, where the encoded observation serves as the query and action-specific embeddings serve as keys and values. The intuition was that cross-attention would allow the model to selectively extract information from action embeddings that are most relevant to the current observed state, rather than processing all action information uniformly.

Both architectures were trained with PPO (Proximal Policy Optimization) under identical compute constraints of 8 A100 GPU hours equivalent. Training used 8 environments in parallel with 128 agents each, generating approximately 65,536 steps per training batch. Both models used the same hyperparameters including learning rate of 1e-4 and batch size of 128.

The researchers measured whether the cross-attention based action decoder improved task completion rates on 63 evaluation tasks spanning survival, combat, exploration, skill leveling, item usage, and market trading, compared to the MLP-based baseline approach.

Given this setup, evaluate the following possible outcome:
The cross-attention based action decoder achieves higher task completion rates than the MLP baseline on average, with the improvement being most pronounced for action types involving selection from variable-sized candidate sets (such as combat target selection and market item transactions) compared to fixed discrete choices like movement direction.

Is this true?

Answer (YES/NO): NO